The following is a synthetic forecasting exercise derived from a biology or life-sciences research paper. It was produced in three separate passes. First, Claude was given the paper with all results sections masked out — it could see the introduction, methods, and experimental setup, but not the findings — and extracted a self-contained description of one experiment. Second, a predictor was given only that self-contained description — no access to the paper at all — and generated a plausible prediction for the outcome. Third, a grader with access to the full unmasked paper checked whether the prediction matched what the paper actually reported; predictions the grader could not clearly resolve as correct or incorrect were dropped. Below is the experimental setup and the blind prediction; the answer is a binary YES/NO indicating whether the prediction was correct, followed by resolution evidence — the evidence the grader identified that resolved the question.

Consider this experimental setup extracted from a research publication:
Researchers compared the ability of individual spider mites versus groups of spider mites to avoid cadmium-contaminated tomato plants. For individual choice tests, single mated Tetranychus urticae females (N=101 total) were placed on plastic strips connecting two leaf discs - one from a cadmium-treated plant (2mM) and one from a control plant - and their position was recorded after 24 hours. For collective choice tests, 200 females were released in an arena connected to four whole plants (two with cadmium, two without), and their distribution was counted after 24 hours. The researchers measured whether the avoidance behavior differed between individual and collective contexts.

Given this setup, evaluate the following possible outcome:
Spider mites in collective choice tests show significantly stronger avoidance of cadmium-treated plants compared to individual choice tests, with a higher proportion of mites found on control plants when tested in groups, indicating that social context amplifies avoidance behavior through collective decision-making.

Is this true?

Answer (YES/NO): YES